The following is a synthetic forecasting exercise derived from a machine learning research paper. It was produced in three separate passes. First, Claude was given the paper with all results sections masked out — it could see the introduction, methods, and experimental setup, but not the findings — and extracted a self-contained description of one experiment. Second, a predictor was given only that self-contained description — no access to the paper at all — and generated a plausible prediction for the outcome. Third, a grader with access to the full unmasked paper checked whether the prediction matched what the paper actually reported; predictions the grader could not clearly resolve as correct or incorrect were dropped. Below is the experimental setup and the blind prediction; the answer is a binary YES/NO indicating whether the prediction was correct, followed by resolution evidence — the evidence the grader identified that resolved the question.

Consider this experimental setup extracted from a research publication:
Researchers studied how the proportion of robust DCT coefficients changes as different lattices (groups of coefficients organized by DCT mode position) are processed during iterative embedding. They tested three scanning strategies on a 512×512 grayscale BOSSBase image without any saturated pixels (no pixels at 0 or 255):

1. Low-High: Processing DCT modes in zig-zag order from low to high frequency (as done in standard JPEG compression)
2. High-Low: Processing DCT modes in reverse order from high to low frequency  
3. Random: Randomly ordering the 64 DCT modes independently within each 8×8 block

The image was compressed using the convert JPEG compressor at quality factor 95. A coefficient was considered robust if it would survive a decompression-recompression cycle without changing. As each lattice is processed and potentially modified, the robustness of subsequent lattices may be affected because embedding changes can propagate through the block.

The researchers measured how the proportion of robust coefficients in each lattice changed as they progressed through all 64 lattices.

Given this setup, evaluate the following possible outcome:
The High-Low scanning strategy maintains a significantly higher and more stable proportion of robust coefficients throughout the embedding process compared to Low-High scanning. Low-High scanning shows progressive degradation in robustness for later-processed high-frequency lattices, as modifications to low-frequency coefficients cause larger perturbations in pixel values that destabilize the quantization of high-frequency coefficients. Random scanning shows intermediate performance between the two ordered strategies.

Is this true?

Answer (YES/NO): YES